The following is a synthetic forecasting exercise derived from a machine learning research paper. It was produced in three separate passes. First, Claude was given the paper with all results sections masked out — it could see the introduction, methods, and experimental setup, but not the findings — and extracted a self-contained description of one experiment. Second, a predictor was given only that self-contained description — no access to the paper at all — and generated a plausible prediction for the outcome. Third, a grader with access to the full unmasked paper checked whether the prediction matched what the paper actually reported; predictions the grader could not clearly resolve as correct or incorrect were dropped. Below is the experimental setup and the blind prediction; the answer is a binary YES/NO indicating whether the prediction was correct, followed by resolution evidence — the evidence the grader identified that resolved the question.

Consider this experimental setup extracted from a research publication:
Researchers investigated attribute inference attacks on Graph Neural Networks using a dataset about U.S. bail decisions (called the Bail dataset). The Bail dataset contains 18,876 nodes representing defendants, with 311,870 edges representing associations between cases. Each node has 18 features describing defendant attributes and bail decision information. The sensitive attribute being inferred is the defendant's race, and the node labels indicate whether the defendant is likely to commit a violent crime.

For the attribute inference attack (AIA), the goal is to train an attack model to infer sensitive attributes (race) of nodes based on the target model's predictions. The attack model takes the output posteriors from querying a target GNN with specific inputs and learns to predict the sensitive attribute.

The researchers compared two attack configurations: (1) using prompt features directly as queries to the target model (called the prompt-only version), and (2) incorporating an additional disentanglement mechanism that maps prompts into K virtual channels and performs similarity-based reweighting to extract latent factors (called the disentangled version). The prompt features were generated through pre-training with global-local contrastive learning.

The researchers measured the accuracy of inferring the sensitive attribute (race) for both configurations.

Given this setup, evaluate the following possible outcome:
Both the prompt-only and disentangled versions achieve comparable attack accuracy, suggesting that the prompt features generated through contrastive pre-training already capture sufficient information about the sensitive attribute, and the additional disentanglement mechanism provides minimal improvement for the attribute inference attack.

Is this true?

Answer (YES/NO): YES